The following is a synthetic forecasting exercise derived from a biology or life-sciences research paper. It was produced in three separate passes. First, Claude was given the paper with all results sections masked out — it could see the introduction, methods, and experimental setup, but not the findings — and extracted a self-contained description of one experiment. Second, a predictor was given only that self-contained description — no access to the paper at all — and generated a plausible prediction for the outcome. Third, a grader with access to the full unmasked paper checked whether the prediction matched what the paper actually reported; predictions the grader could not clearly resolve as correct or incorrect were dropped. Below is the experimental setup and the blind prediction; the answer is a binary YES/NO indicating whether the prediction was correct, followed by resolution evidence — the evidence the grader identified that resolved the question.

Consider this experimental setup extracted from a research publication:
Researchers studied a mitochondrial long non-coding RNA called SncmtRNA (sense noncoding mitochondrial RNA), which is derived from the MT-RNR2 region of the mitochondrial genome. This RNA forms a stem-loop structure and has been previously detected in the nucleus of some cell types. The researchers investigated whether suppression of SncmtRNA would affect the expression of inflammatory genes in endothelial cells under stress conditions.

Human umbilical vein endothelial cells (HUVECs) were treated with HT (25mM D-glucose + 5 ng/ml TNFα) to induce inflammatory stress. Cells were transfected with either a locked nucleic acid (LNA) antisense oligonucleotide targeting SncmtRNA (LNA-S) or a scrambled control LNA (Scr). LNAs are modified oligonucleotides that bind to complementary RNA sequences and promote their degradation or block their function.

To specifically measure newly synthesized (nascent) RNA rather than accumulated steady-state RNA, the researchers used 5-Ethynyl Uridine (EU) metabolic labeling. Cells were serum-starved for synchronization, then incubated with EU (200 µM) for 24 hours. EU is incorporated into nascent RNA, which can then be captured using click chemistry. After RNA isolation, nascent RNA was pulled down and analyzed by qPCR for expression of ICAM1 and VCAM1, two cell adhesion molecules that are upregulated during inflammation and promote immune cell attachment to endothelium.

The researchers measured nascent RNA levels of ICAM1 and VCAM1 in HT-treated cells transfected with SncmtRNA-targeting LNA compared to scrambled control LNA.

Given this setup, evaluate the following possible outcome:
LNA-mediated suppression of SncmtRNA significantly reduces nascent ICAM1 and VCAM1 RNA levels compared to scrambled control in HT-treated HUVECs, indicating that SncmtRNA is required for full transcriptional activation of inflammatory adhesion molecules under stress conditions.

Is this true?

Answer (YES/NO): YES